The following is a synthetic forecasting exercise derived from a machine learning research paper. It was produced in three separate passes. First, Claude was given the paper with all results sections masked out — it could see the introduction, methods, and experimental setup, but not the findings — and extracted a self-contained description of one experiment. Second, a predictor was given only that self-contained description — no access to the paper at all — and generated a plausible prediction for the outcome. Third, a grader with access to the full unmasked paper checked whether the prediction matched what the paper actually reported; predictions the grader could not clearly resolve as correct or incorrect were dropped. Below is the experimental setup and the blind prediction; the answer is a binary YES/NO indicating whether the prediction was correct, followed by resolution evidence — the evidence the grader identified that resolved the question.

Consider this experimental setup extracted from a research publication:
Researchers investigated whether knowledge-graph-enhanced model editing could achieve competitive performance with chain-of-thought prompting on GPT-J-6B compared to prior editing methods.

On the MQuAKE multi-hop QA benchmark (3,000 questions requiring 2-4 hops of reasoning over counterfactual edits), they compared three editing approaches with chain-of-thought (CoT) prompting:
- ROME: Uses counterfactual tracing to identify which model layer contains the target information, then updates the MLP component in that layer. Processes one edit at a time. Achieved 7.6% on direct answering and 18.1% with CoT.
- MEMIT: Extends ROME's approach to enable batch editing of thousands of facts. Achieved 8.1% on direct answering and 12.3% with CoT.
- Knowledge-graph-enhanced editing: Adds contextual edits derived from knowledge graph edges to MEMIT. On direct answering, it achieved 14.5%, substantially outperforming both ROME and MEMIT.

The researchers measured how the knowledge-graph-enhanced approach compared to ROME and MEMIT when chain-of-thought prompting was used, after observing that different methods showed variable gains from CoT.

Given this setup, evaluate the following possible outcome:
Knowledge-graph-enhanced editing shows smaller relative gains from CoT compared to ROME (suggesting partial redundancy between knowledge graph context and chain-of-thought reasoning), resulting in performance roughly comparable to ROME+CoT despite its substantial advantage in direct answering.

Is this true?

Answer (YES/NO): YES